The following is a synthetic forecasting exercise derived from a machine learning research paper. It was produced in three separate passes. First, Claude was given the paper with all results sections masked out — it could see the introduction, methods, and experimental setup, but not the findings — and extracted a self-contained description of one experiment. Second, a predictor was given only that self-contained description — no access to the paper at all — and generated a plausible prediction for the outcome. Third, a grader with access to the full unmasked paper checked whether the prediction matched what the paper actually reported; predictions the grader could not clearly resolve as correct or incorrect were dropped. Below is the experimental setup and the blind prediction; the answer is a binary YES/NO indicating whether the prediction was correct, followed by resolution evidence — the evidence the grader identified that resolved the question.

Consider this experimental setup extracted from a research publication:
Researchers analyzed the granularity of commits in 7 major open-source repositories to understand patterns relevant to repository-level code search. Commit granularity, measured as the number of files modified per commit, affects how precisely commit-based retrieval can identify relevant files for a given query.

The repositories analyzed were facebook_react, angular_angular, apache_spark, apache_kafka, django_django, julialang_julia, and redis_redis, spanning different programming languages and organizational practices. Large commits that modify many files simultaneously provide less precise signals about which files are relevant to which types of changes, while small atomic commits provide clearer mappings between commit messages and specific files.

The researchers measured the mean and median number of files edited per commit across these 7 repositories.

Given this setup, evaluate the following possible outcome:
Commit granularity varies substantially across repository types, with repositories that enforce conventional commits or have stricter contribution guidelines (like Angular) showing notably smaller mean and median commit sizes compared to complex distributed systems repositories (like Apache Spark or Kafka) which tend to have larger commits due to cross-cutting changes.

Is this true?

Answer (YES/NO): NO